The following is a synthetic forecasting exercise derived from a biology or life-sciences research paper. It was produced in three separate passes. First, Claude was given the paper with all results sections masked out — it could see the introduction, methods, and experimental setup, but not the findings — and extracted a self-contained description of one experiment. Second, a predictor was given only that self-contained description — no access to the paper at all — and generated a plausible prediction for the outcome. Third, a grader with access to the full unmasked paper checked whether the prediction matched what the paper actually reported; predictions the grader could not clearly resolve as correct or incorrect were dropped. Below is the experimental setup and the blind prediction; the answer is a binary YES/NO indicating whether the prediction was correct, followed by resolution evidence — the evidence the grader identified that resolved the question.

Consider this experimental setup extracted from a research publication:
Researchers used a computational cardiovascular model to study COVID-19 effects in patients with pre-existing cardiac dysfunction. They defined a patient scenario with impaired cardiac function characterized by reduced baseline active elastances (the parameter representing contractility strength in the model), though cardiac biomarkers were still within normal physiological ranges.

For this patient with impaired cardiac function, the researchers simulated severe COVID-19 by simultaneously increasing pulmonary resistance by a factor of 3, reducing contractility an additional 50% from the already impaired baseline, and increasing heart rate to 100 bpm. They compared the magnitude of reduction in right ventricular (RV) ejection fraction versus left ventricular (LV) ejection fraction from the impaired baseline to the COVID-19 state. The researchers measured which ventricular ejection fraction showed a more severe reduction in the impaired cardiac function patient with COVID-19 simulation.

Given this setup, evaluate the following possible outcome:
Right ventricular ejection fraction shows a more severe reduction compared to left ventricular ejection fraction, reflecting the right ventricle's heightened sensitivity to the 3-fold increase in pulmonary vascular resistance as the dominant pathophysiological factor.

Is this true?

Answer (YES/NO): YES